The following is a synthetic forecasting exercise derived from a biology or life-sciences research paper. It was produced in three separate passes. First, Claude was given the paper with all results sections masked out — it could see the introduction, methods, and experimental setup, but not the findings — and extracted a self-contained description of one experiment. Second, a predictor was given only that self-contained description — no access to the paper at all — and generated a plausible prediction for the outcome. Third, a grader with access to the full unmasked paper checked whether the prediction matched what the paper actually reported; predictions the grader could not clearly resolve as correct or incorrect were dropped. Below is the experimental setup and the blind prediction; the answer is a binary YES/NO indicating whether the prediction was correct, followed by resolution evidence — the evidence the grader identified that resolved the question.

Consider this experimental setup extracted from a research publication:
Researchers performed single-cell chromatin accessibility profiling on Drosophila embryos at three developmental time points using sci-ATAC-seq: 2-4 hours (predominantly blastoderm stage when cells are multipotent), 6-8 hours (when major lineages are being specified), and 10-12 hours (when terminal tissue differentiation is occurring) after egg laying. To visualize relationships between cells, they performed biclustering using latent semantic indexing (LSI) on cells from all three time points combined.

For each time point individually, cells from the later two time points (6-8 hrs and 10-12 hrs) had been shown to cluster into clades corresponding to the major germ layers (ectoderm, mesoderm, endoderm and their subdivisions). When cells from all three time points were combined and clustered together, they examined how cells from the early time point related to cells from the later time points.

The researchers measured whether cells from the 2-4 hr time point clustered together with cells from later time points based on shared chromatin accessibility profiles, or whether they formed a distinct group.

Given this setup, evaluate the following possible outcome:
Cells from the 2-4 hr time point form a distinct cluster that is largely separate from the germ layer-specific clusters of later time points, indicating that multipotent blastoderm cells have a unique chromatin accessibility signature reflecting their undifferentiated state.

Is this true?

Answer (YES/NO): YES